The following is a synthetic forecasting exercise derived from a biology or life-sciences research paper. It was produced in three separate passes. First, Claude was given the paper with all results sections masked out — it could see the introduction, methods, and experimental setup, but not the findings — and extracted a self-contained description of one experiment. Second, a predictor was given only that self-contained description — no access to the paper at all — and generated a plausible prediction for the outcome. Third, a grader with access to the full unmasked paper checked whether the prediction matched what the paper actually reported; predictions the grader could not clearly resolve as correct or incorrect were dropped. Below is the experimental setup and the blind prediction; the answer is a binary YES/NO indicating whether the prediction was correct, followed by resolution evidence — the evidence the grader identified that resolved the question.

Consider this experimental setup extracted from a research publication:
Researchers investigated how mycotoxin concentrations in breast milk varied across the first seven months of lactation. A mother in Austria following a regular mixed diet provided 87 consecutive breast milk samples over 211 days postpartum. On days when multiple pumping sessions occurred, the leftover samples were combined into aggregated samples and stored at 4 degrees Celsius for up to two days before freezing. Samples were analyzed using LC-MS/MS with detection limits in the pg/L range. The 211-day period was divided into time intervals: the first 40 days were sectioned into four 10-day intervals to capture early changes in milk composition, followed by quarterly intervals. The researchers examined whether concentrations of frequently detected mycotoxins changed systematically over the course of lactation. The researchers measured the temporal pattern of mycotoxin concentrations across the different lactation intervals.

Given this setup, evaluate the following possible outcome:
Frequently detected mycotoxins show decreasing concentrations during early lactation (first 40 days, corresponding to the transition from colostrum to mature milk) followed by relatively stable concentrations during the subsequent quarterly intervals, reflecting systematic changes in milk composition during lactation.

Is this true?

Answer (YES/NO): NO